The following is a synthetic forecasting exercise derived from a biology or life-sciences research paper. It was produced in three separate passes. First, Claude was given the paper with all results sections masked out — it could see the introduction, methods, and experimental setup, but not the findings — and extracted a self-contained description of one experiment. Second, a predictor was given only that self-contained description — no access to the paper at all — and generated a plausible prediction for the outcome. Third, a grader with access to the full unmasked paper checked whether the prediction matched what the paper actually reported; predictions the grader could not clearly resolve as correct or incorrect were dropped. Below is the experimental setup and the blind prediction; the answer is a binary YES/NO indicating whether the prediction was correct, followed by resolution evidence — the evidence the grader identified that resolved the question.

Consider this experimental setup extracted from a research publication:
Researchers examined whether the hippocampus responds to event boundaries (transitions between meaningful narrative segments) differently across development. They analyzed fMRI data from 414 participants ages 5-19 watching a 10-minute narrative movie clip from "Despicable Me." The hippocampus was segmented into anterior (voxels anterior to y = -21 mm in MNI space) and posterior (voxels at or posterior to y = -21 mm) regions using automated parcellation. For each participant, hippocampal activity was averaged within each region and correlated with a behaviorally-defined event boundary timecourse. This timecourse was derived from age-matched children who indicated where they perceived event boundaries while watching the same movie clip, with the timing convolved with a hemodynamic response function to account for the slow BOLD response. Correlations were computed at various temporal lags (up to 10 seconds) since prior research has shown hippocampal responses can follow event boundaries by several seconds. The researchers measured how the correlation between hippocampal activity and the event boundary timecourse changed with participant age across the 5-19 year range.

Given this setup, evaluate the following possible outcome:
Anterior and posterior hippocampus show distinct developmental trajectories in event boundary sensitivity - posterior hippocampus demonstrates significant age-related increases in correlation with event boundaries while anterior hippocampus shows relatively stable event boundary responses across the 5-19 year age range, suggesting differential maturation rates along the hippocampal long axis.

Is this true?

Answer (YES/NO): NO